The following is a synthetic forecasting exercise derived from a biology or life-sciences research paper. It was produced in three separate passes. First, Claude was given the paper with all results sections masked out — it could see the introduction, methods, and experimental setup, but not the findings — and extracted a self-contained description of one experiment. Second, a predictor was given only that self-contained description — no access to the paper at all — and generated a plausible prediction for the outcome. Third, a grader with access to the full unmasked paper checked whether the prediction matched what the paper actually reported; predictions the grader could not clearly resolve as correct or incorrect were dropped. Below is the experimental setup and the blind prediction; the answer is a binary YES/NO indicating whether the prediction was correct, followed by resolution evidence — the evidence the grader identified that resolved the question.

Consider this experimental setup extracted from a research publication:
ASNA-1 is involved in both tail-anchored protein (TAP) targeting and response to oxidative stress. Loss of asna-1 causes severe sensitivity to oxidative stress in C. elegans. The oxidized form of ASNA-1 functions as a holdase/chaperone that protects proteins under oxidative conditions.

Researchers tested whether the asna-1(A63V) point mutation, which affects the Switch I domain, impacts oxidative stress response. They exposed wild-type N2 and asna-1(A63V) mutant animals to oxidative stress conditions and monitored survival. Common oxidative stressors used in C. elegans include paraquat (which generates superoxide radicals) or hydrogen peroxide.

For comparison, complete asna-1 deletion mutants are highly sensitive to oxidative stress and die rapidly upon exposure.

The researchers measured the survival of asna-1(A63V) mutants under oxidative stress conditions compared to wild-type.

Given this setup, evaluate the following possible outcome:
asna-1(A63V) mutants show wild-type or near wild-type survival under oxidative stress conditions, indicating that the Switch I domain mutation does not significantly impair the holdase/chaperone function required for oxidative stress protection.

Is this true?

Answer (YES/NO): YES